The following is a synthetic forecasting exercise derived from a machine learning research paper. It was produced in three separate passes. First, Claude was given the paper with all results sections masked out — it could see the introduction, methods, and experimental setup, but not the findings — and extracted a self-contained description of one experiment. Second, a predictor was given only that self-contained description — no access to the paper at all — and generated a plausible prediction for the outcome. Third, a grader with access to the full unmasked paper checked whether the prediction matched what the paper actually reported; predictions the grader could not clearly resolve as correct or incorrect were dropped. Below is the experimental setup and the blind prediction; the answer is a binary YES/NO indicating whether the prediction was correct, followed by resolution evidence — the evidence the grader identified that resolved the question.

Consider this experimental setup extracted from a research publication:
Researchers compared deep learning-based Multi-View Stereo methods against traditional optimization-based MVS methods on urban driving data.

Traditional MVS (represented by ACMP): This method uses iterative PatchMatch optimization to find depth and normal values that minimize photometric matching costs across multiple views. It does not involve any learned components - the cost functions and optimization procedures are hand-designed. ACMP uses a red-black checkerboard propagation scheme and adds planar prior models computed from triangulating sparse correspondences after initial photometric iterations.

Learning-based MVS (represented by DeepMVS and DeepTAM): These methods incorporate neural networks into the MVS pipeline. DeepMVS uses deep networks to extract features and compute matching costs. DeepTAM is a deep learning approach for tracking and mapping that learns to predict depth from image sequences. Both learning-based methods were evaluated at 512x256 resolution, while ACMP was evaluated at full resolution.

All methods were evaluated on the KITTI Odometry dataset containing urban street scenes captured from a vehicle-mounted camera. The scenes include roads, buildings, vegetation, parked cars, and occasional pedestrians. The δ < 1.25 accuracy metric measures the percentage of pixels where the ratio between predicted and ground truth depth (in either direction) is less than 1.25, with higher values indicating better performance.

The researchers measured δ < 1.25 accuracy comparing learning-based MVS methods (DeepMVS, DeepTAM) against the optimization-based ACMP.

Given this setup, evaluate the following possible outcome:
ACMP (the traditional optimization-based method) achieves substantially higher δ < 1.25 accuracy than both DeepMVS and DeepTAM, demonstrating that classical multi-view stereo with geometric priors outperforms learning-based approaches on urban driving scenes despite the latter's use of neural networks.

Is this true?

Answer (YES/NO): NO